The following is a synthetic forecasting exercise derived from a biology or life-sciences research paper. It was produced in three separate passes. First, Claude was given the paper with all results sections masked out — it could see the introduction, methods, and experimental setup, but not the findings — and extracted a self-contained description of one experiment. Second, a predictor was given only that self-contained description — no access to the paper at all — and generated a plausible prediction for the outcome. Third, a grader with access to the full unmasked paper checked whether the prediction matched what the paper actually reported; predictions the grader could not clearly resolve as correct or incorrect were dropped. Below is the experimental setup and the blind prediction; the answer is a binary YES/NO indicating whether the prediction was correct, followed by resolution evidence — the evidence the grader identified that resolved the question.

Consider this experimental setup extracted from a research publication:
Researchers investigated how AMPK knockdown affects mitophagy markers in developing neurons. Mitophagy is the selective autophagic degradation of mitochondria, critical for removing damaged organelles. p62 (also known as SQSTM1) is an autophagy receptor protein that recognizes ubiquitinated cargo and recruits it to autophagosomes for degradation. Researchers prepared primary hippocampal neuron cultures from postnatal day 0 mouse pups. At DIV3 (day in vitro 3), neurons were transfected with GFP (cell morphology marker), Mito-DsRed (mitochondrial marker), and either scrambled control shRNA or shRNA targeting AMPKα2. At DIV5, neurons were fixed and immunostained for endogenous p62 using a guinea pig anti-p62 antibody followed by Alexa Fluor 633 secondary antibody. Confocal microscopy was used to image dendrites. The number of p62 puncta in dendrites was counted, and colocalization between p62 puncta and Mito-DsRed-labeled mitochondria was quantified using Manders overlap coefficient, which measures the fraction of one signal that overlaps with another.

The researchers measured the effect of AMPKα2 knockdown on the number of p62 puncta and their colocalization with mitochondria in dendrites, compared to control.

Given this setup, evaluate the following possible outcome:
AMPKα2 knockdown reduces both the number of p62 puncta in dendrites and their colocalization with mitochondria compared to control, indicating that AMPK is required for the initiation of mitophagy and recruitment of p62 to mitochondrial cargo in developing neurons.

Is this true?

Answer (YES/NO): YES